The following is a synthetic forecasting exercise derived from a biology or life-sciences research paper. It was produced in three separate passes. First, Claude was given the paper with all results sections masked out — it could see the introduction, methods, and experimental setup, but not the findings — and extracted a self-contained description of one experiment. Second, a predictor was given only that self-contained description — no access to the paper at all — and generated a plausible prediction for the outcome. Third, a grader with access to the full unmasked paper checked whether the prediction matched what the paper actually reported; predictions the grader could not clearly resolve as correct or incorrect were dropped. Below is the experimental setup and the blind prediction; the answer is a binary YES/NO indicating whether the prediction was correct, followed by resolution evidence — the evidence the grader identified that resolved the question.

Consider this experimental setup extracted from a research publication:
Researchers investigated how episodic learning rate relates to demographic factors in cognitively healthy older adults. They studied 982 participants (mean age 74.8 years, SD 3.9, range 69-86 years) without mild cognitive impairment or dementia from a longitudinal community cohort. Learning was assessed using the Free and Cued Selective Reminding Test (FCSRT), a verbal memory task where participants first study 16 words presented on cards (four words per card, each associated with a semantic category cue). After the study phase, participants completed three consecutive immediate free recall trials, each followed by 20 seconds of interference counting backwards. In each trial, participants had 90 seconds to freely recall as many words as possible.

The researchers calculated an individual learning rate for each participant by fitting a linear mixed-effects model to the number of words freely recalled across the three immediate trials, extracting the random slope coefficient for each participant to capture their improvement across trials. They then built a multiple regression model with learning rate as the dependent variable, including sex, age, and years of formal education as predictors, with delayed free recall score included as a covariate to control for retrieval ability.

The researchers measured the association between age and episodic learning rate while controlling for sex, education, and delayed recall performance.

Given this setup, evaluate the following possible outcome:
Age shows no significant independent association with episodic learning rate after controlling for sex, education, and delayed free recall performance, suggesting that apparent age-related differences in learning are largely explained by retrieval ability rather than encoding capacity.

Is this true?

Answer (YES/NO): NO